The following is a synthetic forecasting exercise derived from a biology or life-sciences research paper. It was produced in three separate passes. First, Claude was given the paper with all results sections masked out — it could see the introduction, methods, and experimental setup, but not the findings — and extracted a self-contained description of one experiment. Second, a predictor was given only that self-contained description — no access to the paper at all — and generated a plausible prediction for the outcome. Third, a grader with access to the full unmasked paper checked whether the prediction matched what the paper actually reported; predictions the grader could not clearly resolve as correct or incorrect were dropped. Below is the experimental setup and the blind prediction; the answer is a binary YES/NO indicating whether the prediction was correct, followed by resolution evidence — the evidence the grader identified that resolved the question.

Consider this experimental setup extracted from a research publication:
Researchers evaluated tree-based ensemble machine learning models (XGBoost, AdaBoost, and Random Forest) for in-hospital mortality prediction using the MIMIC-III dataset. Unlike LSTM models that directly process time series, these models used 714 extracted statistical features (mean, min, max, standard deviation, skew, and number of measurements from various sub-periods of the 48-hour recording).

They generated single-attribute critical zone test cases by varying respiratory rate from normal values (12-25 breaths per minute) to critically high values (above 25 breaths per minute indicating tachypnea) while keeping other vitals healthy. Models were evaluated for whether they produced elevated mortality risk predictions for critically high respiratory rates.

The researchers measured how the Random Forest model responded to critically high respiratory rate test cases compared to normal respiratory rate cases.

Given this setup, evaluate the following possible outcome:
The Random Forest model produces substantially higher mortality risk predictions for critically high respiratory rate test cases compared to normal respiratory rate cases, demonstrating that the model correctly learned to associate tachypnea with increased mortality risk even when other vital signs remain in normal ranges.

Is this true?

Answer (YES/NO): NO